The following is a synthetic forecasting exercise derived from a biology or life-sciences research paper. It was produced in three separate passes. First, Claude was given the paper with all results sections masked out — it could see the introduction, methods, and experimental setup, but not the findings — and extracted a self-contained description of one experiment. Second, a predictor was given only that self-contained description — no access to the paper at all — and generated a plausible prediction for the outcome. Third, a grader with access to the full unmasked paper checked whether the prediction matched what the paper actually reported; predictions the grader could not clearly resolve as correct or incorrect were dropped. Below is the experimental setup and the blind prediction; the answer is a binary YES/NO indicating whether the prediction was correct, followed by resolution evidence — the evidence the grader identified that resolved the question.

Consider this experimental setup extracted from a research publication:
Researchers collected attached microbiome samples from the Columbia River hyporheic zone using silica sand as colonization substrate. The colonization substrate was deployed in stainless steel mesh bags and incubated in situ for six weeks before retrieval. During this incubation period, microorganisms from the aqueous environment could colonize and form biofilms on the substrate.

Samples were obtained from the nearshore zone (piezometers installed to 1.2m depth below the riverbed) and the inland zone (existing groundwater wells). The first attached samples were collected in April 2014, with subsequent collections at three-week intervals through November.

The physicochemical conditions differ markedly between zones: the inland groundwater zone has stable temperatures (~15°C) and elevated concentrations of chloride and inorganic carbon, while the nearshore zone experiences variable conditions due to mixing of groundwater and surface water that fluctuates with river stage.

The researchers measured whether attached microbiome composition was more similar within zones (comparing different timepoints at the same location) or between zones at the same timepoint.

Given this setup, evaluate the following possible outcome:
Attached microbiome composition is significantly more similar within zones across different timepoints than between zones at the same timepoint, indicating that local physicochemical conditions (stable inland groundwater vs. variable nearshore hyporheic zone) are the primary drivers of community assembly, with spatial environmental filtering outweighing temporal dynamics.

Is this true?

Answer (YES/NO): YES